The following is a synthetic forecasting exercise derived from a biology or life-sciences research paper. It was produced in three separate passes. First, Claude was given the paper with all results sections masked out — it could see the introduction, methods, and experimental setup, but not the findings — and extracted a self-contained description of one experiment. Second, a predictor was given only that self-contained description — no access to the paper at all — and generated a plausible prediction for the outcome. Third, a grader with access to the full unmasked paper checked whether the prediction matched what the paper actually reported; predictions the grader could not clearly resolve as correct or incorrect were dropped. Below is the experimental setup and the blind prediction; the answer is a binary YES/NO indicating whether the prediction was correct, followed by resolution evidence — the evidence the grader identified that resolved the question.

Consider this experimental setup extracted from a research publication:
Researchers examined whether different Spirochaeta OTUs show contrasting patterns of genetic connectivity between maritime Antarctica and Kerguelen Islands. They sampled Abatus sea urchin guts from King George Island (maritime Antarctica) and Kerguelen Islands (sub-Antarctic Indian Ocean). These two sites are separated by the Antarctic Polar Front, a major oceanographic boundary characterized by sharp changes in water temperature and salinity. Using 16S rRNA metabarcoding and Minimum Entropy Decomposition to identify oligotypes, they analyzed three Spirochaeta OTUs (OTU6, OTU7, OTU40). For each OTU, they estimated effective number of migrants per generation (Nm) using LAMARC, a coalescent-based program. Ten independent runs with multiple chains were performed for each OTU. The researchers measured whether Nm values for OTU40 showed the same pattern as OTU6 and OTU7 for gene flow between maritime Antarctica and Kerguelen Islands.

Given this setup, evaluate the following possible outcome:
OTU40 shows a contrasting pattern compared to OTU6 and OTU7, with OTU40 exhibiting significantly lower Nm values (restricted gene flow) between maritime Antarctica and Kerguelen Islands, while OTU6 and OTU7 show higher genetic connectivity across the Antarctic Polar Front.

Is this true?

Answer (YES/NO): YES